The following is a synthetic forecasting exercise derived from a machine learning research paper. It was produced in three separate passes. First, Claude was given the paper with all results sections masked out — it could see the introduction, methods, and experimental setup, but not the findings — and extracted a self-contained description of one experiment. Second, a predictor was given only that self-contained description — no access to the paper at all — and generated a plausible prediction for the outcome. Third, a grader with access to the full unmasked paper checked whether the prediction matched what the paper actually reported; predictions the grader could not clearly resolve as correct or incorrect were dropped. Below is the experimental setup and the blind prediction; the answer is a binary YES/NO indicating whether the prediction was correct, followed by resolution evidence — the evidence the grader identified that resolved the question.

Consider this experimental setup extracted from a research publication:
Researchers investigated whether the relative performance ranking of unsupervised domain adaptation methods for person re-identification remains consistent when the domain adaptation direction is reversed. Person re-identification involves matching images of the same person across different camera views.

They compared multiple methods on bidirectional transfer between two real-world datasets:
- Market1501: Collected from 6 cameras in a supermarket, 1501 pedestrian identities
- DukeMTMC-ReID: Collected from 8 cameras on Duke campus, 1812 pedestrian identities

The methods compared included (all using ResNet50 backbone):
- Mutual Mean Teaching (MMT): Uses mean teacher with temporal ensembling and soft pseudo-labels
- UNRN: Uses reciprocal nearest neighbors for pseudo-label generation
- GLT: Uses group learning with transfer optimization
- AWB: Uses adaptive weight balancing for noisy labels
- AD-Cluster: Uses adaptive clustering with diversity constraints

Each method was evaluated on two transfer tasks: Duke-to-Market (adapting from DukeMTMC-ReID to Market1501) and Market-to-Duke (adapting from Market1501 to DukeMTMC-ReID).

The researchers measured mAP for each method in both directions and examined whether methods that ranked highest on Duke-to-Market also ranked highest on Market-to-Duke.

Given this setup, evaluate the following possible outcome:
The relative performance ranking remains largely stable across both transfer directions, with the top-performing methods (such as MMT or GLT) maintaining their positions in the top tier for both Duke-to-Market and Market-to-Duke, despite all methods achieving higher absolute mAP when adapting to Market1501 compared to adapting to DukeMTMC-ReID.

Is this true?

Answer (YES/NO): NO